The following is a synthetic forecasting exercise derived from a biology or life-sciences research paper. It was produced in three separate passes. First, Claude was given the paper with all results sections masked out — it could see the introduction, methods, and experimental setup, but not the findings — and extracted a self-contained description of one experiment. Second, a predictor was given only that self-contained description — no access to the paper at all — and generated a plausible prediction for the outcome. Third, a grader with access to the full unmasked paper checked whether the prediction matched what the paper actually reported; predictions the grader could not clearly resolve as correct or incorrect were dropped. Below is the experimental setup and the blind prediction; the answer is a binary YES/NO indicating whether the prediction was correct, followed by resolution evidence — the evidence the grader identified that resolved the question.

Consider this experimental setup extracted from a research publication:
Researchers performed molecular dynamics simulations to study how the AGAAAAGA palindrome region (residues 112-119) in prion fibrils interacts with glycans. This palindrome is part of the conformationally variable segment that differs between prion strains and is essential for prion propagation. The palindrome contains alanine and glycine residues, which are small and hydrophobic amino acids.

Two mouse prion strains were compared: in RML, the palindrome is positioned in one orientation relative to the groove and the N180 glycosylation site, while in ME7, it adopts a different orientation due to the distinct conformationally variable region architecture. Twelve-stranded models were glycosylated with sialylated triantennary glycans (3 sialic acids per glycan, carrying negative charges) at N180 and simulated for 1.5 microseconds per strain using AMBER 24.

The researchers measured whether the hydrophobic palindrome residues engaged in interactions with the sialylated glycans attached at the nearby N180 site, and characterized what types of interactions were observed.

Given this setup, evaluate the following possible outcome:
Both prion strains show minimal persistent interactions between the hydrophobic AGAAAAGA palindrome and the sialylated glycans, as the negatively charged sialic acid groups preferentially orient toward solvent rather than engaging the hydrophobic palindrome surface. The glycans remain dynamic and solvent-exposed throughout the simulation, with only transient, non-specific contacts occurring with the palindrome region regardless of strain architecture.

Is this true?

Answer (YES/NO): NO